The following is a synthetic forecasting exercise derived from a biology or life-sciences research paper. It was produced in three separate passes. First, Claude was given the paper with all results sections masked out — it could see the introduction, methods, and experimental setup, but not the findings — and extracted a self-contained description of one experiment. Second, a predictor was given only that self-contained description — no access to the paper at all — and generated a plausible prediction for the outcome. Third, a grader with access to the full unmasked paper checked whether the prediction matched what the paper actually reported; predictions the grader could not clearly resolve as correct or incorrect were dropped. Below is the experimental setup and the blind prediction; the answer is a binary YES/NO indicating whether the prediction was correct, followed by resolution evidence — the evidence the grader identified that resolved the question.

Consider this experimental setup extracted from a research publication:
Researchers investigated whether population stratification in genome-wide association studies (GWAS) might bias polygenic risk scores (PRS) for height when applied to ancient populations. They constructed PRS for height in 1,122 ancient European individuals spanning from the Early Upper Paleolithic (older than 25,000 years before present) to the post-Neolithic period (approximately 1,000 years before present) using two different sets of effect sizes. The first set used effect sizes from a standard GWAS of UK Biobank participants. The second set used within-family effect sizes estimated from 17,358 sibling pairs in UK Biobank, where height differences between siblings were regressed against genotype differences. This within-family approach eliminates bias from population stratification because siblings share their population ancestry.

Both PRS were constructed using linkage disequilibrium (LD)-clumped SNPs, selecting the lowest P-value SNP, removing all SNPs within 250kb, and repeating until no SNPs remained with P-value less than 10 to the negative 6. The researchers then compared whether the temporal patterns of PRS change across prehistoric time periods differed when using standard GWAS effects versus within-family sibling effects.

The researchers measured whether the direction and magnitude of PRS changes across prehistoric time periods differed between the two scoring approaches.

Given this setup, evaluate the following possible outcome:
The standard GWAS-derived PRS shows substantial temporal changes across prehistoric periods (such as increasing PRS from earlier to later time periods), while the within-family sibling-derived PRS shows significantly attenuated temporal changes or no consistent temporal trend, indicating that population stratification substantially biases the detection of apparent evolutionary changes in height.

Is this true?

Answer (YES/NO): NO